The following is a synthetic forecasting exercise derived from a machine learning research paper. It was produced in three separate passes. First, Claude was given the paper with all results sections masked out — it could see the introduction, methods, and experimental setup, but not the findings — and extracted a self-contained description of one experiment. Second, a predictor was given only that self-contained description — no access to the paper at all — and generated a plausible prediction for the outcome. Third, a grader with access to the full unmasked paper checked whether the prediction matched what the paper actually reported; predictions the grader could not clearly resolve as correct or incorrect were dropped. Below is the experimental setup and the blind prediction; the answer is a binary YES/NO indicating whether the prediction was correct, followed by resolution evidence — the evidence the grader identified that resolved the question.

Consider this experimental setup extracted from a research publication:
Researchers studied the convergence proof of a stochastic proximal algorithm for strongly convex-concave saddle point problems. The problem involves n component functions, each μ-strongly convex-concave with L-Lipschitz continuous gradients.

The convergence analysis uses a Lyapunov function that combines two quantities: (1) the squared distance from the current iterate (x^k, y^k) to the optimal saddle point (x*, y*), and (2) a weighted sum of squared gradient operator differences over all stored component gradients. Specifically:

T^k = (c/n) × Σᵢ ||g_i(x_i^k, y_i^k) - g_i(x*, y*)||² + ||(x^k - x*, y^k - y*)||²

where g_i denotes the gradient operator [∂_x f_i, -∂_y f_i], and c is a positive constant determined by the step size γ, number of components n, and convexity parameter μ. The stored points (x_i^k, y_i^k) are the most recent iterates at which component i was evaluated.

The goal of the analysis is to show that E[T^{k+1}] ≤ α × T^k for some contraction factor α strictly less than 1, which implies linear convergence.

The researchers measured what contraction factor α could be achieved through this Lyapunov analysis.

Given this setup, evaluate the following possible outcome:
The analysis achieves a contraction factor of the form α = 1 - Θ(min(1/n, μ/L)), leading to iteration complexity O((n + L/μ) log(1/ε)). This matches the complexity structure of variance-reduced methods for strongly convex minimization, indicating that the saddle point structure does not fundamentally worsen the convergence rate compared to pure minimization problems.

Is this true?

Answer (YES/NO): NO